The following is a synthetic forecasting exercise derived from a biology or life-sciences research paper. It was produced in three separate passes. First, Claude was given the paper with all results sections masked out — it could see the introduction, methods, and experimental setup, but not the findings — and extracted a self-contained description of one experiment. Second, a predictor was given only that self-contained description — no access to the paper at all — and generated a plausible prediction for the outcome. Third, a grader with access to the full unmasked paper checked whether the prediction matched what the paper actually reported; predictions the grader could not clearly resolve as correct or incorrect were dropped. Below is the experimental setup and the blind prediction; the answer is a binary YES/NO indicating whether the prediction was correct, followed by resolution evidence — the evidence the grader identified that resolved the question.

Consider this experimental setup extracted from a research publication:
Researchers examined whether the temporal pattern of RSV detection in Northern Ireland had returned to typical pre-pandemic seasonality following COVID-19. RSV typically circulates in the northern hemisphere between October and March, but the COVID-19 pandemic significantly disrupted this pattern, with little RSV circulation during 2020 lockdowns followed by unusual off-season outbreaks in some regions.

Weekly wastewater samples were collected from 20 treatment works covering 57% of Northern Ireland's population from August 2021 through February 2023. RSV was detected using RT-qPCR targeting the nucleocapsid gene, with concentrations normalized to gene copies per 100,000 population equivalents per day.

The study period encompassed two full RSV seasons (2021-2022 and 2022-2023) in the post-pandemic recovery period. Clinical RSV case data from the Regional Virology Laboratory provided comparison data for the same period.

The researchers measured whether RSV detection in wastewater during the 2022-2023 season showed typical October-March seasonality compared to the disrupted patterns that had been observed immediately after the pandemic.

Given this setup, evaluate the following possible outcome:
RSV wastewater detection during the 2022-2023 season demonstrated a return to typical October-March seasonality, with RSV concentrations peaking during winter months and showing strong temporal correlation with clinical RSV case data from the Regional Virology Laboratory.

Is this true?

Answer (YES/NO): NO